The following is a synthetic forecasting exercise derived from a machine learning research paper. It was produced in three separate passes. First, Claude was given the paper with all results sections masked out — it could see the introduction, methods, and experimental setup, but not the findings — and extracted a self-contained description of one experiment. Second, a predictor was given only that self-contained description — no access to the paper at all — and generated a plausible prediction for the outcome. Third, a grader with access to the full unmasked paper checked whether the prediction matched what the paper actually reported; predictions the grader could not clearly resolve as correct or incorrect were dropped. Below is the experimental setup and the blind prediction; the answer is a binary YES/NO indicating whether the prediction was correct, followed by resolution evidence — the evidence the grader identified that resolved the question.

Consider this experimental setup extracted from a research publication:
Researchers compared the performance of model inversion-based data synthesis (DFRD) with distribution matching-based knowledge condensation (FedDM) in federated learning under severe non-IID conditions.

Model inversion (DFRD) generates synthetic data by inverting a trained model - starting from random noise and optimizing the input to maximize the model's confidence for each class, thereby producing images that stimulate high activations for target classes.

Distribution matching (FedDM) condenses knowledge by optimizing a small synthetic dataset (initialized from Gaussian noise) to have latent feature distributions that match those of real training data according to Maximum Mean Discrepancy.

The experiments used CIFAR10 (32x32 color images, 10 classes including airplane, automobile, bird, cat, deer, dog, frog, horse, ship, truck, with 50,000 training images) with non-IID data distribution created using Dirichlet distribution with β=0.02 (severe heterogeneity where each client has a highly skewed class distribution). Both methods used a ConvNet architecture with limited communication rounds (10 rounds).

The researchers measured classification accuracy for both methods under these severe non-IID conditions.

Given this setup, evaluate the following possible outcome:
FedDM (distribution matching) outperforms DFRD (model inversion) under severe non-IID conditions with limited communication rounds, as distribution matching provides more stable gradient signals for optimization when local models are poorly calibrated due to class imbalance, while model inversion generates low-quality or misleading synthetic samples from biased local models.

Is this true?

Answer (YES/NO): YES